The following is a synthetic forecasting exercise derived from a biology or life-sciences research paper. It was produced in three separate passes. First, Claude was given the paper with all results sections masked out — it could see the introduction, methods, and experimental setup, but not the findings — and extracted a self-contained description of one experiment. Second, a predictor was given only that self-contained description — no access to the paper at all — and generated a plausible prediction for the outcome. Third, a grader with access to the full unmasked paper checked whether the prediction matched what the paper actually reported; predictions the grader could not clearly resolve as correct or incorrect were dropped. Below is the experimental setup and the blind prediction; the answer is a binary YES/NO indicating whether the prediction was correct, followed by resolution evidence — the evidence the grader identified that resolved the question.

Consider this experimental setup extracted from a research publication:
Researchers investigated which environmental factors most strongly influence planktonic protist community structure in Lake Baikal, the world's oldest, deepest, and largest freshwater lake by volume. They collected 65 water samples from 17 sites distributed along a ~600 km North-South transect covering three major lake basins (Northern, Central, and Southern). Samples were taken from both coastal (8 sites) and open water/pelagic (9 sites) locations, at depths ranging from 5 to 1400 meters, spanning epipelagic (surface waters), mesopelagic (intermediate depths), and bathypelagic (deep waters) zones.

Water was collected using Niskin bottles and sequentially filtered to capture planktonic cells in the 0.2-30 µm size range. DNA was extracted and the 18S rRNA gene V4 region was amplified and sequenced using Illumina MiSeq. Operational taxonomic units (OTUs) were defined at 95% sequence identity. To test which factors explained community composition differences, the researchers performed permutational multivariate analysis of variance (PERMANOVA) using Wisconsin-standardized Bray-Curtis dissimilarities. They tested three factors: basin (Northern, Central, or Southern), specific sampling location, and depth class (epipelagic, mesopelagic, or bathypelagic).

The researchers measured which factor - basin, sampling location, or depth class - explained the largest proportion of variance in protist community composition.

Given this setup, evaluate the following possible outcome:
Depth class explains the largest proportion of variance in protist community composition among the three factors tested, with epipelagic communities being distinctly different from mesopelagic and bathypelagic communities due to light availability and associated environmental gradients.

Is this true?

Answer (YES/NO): NO